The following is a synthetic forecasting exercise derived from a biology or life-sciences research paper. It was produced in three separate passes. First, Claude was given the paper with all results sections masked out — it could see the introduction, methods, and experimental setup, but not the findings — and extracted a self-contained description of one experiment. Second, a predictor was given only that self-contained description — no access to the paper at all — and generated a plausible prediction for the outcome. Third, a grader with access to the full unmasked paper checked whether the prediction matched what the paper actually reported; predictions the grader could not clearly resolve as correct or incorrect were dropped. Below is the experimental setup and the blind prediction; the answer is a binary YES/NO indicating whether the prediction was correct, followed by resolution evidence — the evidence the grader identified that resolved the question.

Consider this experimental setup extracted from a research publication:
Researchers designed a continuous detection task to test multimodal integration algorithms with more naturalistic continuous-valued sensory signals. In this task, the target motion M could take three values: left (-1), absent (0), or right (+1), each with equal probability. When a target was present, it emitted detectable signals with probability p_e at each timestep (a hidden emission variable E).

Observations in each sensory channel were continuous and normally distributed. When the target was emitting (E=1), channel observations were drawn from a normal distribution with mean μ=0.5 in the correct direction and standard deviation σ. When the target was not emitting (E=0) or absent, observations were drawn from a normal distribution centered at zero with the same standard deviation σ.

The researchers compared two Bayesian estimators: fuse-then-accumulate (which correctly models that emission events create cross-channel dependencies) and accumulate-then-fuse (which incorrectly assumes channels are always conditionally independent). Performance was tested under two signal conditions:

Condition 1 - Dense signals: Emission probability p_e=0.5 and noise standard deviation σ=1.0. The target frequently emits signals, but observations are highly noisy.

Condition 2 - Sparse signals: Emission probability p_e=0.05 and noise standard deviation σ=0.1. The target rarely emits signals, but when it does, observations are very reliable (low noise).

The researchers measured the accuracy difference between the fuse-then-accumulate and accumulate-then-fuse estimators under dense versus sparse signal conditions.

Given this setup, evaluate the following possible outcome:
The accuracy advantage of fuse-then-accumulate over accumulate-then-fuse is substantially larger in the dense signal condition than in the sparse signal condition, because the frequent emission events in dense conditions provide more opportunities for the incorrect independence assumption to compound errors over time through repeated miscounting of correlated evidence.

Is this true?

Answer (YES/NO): NO